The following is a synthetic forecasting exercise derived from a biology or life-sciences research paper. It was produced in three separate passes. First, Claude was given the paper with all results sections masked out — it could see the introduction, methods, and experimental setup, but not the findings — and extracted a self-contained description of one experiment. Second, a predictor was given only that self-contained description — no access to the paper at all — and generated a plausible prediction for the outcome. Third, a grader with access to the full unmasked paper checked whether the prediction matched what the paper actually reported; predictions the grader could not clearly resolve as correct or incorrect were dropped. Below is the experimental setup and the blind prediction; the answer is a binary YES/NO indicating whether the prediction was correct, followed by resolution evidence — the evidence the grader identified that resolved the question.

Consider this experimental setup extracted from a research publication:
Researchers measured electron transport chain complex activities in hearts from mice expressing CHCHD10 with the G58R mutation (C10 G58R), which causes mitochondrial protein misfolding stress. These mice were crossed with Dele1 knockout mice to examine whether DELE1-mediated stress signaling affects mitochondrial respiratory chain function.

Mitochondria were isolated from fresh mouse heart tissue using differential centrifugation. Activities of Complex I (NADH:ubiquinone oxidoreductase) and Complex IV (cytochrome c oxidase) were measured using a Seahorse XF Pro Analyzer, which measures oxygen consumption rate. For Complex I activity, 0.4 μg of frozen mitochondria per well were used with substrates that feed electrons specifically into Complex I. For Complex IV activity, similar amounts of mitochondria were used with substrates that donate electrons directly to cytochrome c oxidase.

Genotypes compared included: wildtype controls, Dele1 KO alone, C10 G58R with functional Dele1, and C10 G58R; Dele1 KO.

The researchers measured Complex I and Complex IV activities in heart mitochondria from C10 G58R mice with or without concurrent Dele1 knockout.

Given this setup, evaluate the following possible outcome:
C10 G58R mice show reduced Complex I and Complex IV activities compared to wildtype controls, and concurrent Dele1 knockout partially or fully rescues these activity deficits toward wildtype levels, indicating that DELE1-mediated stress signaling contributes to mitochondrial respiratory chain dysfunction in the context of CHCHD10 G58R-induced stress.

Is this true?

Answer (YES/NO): NO